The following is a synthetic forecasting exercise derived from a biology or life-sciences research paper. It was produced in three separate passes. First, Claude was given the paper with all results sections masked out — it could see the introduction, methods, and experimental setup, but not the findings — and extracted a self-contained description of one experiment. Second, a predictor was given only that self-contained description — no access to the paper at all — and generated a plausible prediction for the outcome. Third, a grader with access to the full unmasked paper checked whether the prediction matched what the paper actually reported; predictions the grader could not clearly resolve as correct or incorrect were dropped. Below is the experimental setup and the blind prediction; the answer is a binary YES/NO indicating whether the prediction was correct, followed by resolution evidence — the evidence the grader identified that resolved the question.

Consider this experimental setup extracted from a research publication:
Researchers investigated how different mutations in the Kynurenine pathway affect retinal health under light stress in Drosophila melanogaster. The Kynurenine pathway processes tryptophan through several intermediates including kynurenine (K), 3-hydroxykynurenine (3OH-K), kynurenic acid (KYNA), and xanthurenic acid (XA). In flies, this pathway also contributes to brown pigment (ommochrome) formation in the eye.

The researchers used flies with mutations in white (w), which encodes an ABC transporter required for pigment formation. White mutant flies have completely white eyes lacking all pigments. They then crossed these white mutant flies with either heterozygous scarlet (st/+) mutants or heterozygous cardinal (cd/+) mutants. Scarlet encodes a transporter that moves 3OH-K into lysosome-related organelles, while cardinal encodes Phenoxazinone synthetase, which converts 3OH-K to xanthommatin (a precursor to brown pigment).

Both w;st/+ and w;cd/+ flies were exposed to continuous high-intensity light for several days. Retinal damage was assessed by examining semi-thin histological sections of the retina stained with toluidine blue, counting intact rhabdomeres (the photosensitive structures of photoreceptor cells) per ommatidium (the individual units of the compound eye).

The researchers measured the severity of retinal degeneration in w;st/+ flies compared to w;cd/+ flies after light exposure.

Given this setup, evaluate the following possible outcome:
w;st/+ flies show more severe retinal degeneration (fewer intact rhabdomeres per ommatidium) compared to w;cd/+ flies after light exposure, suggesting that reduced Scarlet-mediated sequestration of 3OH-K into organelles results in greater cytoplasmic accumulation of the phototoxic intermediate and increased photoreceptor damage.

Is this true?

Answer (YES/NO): YES